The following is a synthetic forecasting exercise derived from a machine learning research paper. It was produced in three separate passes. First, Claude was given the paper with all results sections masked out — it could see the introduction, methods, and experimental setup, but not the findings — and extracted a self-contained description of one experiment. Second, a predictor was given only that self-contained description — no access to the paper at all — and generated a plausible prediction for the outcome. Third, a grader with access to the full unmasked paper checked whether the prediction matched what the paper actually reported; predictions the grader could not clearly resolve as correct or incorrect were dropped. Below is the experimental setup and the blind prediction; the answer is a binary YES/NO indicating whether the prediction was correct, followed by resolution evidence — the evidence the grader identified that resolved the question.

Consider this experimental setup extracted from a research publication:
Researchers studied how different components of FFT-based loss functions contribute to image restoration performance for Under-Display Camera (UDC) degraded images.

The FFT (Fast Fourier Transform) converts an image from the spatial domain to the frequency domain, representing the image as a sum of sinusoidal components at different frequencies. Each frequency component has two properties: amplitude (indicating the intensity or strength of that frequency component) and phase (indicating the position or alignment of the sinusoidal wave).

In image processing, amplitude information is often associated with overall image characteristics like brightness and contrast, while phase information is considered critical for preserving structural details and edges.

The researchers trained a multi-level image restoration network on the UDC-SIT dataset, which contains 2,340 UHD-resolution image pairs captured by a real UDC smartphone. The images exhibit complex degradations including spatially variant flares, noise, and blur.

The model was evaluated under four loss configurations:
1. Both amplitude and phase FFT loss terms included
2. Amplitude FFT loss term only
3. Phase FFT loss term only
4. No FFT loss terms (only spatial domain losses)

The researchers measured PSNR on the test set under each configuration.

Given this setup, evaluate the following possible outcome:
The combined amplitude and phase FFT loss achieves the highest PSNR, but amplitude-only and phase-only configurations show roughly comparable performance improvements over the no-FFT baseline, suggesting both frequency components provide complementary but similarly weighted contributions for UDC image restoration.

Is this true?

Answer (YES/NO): NO